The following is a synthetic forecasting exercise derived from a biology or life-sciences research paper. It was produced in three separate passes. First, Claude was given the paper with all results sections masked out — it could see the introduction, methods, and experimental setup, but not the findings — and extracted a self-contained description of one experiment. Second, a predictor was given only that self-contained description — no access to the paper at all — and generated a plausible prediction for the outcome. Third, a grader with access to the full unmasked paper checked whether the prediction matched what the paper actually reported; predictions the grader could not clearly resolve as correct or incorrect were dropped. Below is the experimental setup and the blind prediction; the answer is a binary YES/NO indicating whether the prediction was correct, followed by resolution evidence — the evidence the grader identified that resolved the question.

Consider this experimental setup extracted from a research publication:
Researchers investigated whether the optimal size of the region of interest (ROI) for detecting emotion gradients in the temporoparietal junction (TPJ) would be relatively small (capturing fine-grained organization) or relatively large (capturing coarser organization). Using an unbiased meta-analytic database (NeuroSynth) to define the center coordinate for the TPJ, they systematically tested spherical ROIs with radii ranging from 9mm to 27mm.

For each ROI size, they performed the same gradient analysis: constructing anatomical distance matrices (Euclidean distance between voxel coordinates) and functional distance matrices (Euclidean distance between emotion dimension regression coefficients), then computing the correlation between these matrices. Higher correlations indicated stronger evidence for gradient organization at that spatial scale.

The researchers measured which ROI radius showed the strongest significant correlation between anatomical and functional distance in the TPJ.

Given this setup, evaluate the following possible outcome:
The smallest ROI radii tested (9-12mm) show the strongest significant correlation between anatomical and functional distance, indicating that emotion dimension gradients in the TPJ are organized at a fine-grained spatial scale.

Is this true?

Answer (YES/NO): NO